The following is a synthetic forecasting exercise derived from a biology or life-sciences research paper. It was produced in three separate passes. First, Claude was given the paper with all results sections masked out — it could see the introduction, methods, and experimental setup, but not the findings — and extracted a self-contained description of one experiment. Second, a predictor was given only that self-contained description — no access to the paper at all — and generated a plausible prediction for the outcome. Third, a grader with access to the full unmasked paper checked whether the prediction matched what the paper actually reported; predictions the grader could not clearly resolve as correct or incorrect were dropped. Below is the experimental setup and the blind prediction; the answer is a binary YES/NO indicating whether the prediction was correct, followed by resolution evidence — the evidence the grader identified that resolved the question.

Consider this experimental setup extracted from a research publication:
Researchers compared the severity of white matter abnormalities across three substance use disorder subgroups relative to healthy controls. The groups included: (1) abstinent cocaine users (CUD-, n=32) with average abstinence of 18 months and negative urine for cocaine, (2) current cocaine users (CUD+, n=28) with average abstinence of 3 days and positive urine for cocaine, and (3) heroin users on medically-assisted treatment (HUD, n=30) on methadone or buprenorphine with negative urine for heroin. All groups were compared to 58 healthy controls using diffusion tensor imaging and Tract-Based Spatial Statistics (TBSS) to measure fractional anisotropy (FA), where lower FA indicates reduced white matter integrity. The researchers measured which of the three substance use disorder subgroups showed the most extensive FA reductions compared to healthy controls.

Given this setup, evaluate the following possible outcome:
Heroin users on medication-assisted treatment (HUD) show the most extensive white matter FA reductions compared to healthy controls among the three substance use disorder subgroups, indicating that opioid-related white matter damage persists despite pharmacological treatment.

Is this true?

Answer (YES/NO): YES